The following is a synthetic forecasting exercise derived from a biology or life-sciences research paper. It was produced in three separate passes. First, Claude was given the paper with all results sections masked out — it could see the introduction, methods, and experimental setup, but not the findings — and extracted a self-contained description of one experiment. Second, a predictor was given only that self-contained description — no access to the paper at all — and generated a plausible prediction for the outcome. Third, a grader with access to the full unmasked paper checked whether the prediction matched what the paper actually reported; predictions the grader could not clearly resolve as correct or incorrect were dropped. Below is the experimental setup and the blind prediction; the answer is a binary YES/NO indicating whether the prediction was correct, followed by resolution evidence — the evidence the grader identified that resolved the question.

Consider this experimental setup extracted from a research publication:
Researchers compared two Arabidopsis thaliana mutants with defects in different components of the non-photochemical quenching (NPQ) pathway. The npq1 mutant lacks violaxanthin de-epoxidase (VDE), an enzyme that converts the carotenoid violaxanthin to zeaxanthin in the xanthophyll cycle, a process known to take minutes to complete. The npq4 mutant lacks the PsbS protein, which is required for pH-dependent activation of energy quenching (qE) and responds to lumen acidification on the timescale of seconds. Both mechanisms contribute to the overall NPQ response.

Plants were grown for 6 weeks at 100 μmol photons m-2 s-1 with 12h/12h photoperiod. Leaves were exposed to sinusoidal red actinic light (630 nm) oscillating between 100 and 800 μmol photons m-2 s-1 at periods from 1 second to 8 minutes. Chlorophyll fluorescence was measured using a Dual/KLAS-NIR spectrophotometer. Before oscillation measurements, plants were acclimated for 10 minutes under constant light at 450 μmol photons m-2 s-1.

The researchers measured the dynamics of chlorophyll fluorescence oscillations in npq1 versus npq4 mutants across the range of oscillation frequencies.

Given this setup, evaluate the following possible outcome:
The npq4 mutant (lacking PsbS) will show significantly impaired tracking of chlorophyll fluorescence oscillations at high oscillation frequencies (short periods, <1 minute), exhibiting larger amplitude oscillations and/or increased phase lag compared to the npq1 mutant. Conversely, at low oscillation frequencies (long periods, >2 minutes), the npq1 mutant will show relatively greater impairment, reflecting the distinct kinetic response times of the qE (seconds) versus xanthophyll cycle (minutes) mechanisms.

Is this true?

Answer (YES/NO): NO